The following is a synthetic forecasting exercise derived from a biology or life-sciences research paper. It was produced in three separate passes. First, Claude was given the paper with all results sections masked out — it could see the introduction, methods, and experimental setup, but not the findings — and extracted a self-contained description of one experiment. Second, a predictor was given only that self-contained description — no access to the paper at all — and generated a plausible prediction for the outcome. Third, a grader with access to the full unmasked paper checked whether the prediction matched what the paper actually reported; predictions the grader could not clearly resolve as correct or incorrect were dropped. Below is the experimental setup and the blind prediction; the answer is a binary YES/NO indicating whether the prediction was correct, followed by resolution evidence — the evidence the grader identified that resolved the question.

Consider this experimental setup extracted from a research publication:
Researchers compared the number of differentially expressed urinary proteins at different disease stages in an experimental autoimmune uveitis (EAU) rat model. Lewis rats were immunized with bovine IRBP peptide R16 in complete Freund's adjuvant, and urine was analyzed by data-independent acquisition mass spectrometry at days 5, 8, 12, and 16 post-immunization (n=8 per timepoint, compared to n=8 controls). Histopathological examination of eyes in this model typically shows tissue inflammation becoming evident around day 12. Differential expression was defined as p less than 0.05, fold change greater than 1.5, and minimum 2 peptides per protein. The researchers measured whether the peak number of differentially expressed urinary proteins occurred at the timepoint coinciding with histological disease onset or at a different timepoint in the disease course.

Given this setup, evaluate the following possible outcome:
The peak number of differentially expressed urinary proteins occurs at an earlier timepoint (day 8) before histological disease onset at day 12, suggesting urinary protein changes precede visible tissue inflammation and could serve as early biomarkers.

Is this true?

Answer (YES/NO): NO